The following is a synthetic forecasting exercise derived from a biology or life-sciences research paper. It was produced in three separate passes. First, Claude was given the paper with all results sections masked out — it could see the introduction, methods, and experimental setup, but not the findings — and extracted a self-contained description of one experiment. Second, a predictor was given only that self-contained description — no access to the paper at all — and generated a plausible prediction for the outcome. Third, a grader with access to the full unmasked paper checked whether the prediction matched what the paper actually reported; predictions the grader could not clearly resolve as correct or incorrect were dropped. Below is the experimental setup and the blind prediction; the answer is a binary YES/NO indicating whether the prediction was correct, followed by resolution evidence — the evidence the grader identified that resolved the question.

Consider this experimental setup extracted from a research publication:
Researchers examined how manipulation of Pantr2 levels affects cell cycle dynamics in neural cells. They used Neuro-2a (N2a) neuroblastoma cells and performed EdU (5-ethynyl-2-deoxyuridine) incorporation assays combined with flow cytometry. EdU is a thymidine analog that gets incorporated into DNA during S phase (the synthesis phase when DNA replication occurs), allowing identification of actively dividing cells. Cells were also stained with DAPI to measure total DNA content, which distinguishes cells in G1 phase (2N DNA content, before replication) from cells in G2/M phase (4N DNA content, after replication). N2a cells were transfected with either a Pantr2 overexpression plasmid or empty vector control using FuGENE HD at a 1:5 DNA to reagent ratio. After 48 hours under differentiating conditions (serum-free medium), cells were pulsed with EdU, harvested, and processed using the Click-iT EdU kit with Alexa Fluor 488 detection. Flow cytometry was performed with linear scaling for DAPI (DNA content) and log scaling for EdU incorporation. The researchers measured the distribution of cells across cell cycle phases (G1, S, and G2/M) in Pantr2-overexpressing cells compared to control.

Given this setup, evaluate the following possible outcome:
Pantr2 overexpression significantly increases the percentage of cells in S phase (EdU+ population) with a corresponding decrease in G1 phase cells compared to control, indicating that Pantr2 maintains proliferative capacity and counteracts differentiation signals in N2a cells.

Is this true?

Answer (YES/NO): NO